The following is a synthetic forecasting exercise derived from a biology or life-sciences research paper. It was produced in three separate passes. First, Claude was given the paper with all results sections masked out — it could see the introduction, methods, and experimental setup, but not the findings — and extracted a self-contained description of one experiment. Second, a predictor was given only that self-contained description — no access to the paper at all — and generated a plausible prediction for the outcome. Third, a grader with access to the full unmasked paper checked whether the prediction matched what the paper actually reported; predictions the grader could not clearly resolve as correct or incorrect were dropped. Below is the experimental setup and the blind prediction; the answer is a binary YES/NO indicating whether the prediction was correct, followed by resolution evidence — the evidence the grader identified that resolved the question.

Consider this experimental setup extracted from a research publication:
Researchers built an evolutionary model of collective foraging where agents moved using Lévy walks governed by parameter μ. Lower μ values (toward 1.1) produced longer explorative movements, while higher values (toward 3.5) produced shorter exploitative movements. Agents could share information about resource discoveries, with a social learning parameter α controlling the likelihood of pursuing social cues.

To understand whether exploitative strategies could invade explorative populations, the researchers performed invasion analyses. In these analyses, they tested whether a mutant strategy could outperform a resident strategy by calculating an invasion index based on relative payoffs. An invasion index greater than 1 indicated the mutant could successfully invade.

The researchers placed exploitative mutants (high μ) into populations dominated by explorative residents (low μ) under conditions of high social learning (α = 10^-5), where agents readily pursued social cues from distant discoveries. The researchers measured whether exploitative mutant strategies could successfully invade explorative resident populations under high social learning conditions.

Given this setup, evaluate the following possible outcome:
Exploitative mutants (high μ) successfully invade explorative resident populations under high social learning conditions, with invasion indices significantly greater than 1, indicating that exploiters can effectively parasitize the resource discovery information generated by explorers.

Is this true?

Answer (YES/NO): YES